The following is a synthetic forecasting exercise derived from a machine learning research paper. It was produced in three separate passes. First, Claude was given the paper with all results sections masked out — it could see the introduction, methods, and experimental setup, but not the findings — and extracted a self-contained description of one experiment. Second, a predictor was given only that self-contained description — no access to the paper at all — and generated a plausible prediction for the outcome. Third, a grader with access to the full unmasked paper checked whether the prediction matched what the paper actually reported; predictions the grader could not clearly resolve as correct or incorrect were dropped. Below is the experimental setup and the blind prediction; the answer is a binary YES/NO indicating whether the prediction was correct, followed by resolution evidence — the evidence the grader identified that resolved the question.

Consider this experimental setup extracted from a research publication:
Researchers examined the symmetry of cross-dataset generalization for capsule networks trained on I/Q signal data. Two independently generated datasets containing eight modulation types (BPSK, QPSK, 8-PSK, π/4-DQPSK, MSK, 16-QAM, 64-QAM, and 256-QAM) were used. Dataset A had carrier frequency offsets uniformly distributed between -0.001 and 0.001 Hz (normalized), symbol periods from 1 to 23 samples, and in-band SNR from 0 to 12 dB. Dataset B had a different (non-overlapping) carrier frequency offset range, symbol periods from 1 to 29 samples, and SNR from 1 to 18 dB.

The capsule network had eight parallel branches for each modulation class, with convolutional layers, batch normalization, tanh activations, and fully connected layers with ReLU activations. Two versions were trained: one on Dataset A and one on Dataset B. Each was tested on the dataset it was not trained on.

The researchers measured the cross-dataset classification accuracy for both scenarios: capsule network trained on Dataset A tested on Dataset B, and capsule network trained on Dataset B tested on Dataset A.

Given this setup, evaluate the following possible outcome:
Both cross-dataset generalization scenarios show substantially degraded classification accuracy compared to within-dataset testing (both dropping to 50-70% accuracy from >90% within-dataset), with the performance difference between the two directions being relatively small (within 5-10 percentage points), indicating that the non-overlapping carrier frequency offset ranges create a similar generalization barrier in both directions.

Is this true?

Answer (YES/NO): NO